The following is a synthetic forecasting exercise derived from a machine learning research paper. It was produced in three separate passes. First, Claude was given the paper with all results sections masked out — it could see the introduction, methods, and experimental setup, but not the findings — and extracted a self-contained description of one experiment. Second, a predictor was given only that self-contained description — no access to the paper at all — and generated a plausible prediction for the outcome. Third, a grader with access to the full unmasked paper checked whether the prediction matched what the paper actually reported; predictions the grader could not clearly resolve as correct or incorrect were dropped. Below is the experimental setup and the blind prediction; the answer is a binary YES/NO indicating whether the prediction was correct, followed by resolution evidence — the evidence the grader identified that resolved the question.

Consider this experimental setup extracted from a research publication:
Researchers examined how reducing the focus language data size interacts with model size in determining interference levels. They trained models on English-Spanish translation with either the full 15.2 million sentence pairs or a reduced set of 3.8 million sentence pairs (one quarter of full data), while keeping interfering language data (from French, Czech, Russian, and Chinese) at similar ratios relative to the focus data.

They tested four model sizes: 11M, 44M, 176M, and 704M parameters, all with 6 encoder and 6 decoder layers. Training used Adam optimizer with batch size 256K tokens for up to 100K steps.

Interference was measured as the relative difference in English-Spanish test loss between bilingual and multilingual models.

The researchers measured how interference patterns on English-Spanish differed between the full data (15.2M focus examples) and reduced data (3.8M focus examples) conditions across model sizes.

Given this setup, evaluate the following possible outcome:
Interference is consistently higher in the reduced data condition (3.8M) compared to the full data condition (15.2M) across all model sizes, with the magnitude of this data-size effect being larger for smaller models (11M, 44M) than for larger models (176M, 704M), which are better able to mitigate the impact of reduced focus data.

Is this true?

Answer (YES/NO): NO